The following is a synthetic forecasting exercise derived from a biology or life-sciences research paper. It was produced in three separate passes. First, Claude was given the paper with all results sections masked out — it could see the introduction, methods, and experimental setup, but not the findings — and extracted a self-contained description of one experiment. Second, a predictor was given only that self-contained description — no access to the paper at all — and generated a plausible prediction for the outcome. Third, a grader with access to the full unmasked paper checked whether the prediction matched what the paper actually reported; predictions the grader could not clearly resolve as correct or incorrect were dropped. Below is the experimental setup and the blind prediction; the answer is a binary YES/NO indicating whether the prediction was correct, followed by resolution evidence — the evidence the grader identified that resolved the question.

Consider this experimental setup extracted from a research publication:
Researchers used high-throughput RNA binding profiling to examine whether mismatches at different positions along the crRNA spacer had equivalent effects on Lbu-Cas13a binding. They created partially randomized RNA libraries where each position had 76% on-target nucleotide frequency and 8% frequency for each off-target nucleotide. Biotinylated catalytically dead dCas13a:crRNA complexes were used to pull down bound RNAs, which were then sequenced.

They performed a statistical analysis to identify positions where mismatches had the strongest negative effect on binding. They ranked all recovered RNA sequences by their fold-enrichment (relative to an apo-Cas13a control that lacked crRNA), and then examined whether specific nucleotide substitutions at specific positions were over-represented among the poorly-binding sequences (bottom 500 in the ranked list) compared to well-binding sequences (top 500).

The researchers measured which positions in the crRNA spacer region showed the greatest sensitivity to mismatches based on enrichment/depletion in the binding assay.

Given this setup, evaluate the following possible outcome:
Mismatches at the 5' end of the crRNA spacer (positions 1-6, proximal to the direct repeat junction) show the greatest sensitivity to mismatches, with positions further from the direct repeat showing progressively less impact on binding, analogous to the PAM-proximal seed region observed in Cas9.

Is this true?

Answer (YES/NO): NO